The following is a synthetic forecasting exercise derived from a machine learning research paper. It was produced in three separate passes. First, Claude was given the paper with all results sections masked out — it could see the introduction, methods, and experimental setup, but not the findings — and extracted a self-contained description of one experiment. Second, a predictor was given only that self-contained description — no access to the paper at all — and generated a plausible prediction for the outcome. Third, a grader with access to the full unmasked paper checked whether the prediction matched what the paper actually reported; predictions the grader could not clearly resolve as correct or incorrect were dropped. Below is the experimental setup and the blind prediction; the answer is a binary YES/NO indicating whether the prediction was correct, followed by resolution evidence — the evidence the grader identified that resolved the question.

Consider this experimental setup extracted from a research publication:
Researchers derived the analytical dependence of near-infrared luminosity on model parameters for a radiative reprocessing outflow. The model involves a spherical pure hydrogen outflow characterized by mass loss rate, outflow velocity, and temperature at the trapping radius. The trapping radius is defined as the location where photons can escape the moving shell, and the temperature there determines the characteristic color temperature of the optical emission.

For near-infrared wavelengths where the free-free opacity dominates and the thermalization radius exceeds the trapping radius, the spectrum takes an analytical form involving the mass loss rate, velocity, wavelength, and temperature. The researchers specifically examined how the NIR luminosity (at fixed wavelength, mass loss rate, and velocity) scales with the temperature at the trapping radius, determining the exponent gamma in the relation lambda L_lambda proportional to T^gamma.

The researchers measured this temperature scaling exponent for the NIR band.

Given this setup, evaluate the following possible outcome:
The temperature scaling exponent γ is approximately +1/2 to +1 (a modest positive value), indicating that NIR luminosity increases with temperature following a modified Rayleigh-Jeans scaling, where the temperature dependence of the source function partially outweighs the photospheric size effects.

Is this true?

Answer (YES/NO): NO